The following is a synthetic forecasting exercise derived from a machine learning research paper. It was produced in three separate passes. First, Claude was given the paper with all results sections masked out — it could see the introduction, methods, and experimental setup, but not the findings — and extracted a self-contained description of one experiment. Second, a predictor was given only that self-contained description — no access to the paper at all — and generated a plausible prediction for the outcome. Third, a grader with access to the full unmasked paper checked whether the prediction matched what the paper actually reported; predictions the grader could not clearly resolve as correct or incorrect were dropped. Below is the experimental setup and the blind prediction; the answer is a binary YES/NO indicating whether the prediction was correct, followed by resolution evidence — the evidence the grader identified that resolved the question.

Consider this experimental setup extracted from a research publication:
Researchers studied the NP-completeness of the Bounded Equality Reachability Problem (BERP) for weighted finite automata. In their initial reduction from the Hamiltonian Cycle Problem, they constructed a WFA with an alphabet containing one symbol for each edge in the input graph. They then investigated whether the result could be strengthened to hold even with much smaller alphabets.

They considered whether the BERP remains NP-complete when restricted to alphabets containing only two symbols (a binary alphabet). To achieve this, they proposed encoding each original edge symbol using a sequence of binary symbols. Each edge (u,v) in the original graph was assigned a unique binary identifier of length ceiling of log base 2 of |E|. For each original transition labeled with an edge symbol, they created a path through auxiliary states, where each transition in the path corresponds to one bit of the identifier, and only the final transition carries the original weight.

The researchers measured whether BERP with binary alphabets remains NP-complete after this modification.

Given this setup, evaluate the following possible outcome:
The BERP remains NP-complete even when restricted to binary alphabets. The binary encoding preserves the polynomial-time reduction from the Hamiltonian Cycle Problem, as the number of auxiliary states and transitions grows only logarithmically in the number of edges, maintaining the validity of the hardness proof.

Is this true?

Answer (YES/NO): YES